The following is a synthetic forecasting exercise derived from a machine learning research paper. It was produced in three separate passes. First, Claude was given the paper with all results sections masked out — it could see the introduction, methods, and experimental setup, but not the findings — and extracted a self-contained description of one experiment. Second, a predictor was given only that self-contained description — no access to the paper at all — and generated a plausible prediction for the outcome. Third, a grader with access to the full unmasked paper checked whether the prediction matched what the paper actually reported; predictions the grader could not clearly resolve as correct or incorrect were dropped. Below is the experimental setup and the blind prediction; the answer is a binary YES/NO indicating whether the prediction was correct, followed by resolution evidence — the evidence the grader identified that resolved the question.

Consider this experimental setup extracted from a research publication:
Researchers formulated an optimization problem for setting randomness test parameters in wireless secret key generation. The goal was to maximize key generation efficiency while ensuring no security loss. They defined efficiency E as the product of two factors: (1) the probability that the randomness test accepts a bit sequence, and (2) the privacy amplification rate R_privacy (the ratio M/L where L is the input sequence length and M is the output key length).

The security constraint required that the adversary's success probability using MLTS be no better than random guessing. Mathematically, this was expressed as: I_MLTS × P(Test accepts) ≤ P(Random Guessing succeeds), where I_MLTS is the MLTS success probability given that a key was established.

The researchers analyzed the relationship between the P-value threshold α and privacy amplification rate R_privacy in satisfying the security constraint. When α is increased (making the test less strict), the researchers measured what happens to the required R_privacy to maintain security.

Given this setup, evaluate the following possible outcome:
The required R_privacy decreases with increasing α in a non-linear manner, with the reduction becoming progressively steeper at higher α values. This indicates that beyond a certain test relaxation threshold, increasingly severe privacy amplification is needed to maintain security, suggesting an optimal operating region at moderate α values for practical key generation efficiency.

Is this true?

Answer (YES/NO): NO